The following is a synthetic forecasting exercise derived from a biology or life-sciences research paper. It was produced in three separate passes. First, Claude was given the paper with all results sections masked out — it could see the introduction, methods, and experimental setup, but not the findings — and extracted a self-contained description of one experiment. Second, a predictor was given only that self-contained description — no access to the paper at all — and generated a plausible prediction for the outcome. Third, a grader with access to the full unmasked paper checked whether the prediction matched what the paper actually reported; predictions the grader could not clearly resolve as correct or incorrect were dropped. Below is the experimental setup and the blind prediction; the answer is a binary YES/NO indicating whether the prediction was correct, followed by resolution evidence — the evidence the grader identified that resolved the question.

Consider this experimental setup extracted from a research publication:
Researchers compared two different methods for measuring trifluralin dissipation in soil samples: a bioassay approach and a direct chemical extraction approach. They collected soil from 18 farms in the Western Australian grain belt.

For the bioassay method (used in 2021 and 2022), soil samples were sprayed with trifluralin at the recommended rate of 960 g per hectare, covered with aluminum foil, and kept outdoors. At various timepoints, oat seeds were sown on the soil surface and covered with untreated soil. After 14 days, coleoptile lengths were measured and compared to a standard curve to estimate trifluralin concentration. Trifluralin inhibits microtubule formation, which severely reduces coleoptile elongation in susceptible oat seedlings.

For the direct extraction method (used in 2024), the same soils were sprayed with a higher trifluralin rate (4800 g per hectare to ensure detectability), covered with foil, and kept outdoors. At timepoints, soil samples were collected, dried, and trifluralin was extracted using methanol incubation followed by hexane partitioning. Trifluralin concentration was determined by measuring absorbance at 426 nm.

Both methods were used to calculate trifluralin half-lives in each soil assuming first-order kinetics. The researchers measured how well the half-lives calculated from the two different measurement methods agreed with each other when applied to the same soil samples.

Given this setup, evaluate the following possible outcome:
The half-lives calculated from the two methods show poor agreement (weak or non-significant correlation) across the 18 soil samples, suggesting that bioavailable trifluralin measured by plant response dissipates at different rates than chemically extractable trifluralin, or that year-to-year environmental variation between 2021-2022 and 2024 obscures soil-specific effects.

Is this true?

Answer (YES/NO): YES